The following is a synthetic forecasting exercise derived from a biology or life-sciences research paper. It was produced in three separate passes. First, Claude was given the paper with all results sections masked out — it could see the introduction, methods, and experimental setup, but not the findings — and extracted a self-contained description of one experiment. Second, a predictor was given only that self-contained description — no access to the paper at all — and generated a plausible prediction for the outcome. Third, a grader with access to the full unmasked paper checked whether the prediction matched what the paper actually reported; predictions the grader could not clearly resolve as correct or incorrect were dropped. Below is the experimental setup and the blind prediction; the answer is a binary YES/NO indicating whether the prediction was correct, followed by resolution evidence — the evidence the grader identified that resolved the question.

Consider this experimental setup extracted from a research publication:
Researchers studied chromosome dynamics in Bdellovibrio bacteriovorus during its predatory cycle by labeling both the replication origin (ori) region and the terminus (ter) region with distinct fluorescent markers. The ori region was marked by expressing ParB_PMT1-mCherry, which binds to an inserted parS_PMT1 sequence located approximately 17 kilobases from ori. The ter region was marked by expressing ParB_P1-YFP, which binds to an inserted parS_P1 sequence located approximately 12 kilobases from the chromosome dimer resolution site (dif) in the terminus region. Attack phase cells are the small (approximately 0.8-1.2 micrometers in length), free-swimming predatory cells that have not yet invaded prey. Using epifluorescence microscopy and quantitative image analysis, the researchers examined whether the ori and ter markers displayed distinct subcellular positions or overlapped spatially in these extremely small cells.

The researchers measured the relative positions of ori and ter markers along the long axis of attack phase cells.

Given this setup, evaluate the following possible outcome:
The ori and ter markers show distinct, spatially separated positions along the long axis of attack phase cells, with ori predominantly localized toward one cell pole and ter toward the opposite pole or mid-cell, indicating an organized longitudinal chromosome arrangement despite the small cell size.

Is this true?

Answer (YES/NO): YES